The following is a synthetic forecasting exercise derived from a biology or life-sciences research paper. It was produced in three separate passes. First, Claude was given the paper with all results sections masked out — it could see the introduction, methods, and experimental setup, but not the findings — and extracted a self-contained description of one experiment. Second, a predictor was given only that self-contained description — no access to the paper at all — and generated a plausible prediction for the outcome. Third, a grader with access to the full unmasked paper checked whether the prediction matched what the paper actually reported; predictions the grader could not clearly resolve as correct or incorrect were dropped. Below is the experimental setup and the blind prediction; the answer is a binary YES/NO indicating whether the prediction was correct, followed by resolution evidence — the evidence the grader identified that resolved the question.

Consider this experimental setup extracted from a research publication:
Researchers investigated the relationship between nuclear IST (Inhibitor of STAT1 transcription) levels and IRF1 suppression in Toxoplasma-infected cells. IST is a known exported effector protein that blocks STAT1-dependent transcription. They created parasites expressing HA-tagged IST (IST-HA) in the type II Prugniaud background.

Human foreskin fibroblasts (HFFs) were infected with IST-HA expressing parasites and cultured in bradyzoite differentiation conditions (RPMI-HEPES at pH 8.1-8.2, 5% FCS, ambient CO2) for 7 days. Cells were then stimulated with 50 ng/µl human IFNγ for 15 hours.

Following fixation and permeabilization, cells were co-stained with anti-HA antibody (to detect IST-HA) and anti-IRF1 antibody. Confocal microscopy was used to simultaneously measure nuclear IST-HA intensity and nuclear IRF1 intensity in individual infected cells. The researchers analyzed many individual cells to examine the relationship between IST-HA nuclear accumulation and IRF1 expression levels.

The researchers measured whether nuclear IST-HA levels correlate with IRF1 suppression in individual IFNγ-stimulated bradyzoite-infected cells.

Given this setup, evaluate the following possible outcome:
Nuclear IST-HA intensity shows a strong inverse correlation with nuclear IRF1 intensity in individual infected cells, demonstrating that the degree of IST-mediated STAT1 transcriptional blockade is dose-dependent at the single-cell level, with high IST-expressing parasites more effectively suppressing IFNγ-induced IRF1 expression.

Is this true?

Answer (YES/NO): YES